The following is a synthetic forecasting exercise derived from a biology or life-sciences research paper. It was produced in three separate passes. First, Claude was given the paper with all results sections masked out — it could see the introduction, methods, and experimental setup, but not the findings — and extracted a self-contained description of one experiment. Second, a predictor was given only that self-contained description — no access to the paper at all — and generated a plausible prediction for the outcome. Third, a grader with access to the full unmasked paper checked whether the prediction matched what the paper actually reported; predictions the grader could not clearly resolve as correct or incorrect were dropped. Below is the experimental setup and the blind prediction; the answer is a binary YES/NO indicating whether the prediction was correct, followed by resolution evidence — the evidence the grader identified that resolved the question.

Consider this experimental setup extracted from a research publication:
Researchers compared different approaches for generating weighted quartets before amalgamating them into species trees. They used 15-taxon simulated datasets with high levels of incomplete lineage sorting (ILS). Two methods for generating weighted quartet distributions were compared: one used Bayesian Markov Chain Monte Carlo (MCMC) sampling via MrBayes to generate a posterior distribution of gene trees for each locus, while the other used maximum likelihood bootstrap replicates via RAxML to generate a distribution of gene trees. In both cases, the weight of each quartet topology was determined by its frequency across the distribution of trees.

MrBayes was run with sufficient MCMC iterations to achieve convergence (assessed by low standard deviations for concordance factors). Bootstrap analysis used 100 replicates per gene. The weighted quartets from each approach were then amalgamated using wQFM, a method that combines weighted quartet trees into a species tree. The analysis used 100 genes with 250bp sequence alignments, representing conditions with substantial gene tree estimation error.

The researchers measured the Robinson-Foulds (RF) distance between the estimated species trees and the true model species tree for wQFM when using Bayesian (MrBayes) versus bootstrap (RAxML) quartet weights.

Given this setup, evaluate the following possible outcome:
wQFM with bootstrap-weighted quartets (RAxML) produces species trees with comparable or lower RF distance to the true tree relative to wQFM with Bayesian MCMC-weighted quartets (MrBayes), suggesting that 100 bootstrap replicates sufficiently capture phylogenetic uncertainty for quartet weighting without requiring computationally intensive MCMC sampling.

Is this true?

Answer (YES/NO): NO